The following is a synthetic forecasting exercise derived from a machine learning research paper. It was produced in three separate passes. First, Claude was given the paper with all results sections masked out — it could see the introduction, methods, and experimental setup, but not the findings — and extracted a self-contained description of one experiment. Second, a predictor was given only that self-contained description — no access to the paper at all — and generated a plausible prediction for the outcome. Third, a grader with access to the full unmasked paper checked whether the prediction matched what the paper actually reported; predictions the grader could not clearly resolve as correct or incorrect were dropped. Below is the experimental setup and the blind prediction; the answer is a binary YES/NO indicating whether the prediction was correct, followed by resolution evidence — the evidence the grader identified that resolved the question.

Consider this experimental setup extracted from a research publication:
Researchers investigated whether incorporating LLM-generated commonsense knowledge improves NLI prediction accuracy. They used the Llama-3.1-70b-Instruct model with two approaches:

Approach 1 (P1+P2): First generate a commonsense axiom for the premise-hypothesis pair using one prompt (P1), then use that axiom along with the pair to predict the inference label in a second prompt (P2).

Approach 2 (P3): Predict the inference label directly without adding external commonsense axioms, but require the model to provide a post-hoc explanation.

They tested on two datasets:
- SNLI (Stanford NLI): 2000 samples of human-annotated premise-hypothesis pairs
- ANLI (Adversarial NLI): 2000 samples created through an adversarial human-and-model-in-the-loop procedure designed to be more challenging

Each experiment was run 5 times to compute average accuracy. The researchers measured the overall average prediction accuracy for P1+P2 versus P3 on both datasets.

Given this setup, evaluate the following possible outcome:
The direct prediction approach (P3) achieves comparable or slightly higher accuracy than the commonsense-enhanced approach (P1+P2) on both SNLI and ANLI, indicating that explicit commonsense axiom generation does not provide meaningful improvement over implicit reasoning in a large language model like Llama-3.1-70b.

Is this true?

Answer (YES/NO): NO